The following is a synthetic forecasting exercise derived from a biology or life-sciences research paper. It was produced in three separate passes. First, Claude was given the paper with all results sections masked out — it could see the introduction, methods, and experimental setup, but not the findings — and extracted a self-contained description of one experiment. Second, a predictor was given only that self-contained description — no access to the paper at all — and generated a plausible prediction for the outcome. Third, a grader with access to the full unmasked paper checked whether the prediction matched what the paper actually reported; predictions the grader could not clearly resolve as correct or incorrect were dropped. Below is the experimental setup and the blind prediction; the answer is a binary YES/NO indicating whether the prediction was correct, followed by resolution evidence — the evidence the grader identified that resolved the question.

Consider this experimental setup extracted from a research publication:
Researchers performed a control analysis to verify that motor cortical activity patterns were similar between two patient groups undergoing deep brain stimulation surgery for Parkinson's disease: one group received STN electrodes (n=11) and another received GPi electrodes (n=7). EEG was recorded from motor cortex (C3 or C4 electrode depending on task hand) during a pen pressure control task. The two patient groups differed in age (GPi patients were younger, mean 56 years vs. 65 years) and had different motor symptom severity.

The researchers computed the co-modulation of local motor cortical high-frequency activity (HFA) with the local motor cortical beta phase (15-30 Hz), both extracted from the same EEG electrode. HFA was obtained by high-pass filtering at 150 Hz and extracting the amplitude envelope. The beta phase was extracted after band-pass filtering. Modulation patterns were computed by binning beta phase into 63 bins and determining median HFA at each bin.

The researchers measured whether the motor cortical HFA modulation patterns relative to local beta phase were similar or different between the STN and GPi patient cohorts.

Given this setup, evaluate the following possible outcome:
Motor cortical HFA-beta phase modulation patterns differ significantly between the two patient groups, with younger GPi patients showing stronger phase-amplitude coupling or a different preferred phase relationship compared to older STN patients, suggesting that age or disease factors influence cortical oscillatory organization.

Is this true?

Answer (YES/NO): NO